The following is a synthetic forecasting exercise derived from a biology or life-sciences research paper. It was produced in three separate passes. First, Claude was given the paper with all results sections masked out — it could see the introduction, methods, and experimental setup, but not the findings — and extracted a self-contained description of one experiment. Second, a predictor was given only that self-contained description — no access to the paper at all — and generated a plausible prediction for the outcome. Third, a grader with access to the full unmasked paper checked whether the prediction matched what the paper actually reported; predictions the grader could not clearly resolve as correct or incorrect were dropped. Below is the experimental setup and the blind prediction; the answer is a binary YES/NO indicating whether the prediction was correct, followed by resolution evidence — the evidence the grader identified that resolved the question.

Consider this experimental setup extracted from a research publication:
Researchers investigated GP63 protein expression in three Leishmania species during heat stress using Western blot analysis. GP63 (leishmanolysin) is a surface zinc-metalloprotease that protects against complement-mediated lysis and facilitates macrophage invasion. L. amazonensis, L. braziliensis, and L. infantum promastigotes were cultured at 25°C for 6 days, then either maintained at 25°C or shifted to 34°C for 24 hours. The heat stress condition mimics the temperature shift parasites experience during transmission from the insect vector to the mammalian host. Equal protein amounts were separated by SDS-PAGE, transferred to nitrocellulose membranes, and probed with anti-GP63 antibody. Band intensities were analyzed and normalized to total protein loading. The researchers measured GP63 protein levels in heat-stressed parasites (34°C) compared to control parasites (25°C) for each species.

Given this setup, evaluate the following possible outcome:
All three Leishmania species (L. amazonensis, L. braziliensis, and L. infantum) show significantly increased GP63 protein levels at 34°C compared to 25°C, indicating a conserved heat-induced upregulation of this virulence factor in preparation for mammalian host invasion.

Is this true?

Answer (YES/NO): NO